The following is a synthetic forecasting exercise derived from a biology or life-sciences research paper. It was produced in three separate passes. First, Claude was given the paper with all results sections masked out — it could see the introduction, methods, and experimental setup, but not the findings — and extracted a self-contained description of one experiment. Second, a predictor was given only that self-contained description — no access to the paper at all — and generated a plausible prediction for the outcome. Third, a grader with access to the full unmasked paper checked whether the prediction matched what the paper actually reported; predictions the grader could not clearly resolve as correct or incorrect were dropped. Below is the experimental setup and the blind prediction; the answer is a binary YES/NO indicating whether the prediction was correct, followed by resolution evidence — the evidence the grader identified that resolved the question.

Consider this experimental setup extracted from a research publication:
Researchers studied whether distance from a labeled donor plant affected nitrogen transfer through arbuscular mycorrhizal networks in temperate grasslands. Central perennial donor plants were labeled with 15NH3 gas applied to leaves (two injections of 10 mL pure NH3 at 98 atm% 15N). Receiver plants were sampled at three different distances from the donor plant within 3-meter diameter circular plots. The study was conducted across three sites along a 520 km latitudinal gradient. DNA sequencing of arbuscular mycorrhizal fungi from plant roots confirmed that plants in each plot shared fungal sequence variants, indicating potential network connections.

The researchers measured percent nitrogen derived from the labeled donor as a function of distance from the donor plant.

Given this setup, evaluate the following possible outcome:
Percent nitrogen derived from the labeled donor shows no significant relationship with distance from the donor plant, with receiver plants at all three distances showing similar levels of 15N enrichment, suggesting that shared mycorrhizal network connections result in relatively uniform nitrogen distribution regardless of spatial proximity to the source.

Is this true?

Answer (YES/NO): NO